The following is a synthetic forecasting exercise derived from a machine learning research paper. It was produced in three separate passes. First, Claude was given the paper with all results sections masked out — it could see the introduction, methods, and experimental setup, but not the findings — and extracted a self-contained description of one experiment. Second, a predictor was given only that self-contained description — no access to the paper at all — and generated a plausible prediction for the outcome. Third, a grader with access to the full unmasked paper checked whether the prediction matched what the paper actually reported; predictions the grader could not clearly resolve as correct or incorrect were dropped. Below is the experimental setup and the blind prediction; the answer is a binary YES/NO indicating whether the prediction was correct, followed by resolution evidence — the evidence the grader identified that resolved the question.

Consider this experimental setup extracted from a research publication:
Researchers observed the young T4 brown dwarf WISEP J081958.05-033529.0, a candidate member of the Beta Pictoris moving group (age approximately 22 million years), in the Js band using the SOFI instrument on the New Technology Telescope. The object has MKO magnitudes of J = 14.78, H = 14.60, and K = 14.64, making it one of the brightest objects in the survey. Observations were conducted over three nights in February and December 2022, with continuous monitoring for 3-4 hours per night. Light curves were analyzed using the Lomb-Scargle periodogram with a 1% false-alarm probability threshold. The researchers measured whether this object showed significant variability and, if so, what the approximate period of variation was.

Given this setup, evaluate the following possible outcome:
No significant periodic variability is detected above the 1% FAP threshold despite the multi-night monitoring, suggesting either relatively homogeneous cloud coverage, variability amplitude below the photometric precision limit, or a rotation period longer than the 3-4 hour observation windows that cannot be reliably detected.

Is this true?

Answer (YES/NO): NO